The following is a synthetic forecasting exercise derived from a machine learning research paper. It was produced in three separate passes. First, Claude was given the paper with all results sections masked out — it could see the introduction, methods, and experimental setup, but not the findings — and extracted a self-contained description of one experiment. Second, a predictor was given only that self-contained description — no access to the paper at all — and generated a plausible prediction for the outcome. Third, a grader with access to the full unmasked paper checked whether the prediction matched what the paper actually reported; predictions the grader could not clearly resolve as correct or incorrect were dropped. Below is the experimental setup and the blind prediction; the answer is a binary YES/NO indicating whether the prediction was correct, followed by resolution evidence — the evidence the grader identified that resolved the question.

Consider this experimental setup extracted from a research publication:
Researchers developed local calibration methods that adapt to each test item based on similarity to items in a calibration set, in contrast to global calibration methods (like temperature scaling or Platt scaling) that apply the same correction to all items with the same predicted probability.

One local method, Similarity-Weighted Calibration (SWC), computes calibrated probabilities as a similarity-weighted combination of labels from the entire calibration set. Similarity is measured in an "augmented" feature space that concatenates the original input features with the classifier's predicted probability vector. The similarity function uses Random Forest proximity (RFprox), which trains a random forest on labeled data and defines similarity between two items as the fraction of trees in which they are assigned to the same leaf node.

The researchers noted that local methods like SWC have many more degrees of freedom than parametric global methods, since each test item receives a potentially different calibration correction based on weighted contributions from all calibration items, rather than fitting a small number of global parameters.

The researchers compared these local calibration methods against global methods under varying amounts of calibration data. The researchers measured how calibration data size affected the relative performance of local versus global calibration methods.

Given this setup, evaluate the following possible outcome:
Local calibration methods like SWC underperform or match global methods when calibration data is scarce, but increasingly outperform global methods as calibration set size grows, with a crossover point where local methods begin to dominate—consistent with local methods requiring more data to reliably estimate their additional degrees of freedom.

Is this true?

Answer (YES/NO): YES